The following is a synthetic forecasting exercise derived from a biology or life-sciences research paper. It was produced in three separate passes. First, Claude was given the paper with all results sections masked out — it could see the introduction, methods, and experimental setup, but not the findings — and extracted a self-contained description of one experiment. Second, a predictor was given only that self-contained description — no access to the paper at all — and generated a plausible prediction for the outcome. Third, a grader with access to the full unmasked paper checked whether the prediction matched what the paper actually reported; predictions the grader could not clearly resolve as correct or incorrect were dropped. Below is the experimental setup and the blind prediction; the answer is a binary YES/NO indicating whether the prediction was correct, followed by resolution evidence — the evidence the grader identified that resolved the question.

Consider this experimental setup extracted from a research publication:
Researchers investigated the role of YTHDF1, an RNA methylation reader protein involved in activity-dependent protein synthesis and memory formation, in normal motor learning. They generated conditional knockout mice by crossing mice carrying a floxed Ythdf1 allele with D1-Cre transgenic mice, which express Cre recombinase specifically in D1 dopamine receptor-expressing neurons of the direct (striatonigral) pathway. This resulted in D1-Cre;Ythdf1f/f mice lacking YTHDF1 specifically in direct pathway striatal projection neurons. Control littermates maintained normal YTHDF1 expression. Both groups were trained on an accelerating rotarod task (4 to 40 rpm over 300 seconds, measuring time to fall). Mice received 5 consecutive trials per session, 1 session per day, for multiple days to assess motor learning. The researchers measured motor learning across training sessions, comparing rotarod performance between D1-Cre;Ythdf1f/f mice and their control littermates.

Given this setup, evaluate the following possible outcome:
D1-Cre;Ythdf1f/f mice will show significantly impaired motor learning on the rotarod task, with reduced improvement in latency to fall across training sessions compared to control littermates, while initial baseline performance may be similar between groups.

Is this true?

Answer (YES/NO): NO